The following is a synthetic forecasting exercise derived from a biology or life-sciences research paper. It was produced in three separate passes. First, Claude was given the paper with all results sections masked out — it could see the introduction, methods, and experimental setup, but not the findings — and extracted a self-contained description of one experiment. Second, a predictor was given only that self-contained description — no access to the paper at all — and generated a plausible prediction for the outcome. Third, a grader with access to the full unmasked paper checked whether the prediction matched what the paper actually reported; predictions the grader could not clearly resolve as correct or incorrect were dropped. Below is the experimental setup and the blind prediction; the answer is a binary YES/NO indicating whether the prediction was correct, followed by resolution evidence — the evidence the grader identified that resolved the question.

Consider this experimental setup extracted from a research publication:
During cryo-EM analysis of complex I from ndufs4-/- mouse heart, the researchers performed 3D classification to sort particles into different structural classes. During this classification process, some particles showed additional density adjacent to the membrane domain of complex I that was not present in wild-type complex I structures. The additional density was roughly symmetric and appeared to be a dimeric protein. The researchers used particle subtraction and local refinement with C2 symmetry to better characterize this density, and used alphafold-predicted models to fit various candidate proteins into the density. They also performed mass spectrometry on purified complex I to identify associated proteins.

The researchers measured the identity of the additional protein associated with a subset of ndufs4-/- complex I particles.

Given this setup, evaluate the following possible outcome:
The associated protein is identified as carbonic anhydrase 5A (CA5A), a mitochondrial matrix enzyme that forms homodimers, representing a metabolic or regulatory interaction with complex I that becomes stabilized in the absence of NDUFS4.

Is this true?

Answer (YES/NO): NO